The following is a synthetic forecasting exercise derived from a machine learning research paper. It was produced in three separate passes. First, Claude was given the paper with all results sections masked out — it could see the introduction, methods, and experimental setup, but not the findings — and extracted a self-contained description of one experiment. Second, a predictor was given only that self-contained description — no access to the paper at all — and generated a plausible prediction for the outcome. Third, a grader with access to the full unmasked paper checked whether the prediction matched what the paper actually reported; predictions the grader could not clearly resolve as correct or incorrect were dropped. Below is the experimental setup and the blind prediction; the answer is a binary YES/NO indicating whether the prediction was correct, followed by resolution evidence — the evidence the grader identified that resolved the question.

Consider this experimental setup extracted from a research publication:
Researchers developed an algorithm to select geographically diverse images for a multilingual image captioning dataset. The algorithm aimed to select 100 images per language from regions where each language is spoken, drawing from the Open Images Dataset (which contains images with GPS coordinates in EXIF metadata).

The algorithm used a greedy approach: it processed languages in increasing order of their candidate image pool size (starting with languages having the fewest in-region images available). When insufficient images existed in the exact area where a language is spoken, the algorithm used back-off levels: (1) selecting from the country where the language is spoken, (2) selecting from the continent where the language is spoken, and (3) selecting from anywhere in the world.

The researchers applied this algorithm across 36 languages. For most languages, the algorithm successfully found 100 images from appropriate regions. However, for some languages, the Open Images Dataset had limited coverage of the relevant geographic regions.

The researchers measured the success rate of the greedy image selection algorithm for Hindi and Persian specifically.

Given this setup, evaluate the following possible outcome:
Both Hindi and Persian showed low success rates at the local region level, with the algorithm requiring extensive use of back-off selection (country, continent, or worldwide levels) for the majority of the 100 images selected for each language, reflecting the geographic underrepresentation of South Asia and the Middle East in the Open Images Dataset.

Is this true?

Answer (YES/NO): NO